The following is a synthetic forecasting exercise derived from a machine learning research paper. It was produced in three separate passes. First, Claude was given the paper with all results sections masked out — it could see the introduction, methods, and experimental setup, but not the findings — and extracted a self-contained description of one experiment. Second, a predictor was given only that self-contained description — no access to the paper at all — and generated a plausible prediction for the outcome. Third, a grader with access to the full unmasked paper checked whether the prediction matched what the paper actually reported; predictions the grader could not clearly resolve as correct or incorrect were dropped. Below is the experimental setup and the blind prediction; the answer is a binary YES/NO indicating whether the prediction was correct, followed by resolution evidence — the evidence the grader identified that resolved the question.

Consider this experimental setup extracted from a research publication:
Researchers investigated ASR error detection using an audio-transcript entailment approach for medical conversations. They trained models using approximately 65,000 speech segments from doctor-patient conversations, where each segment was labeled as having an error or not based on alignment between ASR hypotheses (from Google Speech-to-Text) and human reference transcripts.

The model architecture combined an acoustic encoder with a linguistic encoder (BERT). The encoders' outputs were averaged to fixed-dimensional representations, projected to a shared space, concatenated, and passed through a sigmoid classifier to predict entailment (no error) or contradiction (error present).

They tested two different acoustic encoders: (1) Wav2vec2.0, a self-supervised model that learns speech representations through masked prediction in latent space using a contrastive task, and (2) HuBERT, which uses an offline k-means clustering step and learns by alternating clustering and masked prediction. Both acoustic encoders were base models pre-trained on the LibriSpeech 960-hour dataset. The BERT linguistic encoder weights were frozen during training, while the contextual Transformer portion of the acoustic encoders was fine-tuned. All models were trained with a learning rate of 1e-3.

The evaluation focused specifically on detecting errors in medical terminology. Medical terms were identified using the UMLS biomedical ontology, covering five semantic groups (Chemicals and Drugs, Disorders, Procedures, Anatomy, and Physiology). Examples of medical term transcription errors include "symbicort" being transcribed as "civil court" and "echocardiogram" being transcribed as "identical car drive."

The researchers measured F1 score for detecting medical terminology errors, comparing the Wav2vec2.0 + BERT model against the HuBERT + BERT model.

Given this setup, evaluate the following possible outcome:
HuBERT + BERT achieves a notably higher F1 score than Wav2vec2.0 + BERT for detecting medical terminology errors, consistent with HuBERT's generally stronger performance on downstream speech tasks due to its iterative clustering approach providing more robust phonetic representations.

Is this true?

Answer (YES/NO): NO